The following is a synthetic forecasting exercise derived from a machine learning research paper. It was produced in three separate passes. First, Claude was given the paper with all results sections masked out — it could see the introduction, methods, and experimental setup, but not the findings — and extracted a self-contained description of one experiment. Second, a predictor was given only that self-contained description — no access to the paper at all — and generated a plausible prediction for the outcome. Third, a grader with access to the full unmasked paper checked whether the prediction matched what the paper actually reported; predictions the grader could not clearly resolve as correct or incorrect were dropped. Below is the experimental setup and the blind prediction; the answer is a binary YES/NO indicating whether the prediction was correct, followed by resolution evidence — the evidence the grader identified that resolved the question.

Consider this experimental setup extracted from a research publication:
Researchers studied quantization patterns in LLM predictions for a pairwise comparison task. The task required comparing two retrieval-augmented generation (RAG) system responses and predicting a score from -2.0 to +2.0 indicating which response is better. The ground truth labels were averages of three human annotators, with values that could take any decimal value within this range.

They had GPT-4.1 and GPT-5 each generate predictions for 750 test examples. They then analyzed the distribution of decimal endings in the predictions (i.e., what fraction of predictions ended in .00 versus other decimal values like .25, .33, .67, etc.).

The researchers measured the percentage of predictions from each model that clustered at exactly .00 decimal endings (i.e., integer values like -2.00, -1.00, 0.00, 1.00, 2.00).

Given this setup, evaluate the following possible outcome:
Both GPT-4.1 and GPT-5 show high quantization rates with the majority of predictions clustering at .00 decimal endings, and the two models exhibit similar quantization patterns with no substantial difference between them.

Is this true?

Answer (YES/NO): NO